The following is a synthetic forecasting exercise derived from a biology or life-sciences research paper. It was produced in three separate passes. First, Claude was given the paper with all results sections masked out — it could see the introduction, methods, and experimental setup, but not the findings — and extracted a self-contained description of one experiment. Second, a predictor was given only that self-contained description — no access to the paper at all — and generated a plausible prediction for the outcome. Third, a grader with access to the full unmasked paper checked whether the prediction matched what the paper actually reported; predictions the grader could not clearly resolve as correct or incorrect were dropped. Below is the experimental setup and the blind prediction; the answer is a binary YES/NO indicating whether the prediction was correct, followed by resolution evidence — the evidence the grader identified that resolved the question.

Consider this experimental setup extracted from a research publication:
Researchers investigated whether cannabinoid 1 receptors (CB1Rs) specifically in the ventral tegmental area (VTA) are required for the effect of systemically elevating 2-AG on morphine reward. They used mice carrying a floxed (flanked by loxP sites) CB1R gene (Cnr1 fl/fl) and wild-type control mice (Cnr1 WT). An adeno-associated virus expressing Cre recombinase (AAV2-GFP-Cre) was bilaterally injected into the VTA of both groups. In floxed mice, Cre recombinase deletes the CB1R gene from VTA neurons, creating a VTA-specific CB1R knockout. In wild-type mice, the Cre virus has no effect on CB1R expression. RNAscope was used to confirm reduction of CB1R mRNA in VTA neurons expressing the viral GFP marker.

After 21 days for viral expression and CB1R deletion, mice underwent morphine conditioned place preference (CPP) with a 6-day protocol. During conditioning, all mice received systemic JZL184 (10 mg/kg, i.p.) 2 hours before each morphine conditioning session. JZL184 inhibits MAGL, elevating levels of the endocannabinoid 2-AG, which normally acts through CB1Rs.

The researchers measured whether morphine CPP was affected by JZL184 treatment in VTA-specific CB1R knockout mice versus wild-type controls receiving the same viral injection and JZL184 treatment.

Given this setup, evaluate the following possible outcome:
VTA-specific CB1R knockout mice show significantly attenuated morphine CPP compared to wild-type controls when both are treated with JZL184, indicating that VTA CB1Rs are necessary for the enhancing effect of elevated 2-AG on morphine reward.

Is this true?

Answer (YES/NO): NO